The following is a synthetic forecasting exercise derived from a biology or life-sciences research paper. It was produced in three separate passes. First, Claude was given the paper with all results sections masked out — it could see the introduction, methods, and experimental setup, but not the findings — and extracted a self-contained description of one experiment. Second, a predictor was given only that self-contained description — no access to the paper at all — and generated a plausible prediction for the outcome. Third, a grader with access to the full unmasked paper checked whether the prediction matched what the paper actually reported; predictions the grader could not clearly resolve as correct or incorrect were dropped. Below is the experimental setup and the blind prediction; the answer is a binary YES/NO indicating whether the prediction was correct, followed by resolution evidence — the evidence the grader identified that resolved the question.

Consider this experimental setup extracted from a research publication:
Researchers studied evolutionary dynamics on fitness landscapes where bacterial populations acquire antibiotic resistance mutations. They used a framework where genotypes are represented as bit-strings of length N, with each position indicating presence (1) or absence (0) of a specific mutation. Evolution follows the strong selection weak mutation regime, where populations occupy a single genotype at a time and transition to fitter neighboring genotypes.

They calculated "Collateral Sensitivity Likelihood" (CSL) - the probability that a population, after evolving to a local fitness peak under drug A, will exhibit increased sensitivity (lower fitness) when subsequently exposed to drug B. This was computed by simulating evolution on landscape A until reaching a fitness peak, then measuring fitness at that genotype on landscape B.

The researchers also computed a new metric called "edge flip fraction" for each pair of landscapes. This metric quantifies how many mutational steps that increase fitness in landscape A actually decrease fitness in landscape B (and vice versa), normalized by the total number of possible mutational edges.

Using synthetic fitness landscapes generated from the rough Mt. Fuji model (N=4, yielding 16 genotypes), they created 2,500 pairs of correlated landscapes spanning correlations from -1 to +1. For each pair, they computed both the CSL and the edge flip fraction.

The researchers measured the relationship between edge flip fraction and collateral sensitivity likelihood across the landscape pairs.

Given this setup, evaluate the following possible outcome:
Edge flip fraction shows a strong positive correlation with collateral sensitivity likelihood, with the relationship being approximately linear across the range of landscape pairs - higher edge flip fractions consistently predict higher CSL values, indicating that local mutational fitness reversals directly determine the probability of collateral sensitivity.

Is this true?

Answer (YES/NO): YES